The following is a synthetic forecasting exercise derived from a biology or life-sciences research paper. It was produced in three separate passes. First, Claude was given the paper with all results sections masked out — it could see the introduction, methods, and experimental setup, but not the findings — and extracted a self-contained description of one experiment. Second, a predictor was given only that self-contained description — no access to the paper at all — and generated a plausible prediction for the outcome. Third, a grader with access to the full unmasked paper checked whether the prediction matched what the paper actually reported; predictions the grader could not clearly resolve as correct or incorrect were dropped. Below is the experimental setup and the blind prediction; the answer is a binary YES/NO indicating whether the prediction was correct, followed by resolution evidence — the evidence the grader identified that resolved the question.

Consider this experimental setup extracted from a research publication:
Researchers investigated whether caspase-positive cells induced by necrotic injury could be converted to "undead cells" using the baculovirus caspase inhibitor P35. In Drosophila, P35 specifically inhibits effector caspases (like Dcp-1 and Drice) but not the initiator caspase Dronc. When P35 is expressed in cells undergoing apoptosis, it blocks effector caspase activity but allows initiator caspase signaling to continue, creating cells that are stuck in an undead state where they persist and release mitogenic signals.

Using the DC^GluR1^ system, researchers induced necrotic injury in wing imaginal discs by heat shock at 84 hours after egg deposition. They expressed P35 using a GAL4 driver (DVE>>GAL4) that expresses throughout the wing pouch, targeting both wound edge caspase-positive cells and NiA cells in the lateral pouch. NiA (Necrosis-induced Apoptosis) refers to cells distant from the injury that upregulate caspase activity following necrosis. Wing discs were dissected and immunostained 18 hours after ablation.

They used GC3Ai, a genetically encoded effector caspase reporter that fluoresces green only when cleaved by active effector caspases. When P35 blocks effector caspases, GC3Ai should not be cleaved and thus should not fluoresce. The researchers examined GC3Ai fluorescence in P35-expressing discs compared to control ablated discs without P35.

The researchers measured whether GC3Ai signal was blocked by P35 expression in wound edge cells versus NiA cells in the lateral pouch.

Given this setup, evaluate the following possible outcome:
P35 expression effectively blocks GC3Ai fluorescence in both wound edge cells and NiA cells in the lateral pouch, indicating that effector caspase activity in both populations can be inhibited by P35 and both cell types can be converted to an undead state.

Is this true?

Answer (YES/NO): NO